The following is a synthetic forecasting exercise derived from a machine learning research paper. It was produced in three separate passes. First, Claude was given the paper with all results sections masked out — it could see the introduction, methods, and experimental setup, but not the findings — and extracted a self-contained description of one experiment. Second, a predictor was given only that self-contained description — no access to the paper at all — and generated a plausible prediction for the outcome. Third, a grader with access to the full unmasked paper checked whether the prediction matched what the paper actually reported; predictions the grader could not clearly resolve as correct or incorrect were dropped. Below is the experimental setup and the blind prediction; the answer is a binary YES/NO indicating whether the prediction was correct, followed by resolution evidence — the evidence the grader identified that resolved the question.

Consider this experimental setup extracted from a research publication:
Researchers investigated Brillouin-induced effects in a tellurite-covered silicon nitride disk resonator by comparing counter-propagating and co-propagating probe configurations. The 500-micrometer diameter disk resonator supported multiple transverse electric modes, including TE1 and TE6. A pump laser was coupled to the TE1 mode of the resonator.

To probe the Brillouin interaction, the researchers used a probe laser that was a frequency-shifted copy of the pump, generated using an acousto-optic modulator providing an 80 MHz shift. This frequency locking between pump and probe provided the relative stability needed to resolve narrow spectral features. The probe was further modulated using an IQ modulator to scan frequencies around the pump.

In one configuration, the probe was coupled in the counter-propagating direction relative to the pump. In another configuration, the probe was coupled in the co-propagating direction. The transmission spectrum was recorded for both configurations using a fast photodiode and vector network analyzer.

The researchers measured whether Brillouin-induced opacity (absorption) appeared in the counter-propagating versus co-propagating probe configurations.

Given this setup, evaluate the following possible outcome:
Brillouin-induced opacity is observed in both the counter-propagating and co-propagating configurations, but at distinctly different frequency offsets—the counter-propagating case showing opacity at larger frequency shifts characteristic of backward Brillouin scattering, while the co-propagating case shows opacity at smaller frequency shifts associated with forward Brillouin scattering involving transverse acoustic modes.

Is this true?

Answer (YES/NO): NO